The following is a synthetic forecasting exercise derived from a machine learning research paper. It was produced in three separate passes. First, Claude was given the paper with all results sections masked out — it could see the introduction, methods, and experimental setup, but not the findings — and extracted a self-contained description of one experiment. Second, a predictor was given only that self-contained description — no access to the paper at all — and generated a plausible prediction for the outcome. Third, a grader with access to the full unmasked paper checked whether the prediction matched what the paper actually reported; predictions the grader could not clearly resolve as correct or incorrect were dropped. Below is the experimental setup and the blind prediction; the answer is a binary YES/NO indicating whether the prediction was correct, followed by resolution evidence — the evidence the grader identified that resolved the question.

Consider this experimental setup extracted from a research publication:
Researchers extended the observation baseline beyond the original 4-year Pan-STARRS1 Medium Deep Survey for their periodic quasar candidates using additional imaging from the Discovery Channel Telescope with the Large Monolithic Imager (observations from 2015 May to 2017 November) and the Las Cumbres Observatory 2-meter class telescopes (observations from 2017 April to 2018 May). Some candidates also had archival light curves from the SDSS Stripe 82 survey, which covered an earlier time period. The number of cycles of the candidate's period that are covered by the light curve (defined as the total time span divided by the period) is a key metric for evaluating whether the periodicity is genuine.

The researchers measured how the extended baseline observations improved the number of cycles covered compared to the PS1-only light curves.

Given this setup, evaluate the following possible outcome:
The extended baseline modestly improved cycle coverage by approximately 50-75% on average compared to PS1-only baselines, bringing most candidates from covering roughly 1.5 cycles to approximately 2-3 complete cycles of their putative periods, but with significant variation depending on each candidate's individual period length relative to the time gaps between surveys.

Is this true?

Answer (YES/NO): NO